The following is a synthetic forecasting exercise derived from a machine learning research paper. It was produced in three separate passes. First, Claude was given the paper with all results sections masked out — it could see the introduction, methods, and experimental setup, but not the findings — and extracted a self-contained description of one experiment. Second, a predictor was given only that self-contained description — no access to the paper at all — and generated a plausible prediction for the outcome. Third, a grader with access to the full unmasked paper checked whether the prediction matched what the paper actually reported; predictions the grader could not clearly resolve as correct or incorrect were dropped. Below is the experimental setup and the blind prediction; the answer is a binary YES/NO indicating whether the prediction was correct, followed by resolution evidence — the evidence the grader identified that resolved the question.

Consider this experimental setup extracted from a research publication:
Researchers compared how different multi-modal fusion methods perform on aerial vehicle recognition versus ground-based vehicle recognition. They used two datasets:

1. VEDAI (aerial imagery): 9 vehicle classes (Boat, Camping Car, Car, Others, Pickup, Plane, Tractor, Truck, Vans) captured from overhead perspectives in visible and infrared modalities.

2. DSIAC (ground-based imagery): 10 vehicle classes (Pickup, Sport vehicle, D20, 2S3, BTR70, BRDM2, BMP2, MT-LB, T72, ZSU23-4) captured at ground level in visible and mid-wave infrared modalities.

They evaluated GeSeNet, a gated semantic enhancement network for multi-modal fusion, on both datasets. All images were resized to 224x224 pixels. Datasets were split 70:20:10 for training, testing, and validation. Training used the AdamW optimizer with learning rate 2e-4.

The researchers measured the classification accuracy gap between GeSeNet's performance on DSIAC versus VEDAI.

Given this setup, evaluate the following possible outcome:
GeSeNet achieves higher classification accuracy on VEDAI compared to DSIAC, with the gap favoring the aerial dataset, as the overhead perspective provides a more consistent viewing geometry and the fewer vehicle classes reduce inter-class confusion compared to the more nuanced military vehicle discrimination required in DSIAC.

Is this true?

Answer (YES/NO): NO